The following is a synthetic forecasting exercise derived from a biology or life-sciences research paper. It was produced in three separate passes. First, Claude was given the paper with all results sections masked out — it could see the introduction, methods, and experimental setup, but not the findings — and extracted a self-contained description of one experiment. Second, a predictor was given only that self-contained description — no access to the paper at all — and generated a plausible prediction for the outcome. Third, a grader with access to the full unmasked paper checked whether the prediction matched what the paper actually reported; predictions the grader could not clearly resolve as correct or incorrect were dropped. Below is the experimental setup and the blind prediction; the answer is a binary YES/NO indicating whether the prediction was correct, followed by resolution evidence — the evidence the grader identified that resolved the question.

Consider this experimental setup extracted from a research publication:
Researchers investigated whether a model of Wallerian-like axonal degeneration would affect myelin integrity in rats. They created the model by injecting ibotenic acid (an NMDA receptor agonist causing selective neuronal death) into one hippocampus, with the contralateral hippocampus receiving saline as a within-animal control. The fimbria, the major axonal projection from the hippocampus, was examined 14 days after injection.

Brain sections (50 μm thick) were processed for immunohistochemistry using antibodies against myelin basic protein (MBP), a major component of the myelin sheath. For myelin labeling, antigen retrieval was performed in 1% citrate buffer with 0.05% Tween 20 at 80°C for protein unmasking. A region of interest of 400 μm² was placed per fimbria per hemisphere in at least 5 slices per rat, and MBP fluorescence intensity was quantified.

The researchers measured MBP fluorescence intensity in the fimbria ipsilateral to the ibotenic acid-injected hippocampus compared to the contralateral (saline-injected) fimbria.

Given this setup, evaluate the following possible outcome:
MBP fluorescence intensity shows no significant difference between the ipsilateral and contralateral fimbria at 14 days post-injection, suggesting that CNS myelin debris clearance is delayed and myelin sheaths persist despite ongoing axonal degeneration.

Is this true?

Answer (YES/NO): YES